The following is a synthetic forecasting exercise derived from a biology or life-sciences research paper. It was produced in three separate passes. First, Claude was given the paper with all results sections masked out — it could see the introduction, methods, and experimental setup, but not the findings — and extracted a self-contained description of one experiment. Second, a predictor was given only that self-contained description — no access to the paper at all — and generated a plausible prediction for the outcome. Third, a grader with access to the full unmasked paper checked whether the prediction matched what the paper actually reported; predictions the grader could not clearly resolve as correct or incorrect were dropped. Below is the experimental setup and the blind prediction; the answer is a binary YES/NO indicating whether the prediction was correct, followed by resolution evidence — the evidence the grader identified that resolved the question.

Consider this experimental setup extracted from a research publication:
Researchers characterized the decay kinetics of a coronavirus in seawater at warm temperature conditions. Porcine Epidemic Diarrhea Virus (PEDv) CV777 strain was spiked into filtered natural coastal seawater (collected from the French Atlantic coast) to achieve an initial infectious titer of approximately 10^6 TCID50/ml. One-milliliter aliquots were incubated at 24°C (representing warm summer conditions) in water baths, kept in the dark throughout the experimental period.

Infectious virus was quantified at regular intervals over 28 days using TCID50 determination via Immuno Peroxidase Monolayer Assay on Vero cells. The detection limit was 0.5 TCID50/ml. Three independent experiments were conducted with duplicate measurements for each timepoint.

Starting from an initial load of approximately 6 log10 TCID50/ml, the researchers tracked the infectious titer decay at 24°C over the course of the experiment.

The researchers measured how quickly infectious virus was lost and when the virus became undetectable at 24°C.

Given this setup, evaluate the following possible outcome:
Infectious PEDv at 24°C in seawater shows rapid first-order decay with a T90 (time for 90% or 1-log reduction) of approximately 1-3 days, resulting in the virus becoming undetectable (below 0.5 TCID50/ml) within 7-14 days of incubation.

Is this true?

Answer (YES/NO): YES